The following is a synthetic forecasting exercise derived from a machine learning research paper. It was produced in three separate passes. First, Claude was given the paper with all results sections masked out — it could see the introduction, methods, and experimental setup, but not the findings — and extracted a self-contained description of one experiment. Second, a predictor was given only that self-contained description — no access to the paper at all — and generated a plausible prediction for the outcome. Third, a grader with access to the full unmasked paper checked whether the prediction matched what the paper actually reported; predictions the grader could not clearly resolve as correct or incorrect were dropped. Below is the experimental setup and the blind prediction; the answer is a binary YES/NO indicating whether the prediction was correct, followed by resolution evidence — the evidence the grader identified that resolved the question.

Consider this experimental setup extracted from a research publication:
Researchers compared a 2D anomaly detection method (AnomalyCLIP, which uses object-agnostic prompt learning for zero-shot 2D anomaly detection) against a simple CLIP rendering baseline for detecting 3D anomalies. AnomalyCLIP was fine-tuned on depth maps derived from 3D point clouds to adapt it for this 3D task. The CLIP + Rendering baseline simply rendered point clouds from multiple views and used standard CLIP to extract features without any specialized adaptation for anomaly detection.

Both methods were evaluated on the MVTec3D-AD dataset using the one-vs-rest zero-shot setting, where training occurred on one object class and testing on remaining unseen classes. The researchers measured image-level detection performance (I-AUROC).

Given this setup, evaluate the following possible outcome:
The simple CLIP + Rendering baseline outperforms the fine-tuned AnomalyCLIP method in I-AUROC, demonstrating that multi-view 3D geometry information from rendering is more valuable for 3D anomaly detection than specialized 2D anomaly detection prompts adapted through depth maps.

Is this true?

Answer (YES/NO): YES